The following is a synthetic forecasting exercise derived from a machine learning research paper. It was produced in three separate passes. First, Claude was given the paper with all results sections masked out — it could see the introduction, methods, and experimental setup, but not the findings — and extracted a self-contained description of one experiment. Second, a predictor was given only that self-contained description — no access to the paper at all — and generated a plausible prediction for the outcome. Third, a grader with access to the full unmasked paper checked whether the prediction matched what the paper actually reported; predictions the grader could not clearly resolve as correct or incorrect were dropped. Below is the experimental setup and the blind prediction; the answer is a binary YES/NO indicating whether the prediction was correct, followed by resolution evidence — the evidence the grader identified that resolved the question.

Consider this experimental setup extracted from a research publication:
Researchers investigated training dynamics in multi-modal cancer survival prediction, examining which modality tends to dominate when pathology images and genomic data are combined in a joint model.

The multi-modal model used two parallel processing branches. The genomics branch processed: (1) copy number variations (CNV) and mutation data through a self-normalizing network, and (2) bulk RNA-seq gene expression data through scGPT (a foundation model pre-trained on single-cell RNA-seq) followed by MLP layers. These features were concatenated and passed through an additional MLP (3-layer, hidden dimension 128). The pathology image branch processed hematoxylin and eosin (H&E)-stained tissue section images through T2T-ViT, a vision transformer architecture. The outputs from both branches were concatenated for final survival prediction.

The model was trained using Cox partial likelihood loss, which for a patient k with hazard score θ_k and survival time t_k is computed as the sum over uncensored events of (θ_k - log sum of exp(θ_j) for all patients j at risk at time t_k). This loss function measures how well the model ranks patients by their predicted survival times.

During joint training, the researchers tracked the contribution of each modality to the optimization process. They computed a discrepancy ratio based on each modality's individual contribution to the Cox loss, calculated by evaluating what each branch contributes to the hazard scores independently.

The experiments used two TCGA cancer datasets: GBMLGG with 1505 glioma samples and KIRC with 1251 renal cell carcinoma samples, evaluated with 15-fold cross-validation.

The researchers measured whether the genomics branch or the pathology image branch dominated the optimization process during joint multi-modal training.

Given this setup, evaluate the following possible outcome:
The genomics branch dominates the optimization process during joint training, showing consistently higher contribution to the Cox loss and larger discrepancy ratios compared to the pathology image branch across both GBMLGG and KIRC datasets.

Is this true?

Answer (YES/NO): NO